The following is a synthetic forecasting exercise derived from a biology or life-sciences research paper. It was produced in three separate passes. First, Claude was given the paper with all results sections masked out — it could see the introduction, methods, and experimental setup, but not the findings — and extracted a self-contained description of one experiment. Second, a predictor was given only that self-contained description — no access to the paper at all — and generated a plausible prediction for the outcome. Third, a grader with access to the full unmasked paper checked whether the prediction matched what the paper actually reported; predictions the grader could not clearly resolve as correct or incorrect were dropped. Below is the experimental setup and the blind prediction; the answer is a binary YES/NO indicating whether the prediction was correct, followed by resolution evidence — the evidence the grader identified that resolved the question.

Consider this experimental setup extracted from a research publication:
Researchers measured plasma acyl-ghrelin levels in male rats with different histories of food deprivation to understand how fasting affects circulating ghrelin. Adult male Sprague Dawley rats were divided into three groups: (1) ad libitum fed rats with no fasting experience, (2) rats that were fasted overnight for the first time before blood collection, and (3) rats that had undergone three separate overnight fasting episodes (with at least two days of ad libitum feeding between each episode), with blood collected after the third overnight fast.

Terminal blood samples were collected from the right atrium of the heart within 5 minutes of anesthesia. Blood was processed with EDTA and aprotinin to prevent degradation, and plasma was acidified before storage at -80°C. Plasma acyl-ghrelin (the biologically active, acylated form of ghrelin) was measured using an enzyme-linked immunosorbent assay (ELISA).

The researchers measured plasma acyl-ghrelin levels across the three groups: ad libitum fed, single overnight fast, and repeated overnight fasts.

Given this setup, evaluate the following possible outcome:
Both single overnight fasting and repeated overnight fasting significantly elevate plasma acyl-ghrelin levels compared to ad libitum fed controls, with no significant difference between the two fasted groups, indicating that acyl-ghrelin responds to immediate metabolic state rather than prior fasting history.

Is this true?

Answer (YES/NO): NO